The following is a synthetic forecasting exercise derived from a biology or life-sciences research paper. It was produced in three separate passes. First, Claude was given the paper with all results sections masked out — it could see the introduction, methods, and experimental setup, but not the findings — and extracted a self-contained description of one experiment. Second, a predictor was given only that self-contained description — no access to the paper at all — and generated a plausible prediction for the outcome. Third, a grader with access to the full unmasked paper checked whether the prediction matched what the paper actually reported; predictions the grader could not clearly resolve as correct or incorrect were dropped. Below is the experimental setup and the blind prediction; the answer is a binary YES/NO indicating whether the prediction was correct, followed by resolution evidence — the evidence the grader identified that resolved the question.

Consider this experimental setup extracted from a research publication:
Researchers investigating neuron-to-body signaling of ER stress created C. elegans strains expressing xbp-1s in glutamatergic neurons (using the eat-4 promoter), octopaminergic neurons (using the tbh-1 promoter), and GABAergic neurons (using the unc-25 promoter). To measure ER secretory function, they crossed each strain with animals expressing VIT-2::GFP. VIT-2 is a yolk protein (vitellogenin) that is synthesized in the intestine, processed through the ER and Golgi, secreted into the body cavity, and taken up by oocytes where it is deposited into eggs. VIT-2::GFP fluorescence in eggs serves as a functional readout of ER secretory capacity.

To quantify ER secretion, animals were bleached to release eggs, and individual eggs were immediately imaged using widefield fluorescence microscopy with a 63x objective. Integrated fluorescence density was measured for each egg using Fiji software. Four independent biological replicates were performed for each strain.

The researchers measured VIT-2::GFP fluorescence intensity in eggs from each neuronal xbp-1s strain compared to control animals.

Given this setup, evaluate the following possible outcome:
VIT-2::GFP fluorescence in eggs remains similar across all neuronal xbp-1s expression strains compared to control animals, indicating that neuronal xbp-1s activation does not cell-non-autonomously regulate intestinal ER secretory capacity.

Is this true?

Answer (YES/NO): YES